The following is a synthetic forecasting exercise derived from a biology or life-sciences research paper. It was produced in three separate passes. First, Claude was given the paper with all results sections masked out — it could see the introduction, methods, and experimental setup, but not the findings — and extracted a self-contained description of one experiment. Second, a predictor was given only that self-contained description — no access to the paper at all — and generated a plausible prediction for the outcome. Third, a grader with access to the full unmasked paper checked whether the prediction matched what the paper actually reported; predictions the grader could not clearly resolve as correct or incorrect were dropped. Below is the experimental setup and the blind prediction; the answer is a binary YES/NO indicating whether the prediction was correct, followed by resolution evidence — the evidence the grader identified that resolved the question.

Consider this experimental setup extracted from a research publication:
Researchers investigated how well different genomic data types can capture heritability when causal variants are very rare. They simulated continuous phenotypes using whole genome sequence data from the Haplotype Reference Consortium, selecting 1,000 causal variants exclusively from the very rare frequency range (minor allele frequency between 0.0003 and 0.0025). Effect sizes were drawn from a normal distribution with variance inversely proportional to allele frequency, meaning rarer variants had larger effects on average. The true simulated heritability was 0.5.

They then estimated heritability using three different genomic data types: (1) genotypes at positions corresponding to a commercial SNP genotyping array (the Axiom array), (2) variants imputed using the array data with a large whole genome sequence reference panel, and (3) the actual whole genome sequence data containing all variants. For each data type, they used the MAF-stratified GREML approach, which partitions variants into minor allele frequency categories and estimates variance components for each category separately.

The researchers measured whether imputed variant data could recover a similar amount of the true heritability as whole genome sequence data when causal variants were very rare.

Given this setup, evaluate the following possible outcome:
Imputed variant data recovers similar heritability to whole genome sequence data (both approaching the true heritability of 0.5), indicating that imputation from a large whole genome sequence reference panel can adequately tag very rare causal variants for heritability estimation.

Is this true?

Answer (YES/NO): NO